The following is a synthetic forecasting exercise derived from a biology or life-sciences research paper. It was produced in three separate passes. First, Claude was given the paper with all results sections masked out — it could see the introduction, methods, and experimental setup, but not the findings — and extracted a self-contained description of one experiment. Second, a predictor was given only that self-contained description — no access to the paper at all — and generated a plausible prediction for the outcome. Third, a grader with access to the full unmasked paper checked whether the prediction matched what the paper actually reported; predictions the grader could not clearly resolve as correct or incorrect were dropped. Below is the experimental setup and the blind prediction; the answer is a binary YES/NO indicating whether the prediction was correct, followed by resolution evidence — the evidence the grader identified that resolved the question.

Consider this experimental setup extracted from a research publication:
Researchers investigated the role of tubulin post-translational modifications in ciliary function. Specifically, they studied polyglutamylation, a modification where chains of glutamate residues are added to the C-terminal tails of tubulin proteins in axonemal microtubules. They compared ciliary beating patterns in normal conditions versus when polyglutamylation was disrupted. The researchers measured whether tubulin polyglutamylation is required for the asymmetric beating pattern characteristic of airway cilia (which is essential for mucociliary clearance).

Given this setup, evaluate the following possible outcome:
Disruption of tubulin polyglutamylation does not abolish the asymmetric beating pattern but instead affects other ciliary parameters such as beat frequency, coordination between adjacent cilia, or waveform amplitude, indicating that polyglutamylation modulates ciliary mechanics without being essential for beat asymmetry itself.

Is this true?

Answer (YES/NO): NO